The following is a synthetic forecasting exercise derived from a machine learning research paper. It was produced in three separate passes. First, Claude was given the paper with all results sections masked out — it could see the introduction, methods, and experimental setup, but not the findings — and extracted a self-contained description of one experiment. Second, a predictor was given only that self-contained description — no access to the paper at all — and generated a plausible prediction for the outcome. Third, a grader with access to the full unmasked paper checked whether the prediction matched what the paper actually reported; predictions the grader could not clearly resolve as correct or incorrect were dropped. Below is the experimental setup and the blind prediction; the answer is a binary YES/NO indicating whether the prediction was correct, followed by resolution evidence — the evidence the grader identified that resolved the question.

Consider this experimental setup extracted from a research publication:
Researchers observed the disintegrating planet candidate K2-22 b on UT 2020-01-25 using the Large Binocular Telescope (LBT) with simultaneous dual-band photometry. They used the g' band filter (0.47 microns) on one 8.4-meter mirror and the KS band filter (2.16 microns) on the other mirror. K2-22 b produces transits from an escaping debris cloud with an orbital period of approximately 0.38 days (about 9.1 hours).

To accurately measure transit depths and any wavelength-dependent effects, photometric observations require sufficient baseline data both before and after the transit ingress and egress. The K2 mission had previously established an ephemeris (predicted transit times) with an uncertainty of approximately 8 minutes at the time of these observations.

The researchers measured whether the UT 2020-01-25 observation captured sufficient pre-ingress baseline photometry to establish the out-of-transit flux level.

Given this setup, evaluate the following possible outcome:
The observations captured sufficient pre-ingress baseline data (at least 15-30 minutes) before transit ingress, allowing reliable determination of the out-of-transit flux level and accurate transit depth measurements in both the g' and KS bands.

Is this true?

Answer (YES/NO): NO